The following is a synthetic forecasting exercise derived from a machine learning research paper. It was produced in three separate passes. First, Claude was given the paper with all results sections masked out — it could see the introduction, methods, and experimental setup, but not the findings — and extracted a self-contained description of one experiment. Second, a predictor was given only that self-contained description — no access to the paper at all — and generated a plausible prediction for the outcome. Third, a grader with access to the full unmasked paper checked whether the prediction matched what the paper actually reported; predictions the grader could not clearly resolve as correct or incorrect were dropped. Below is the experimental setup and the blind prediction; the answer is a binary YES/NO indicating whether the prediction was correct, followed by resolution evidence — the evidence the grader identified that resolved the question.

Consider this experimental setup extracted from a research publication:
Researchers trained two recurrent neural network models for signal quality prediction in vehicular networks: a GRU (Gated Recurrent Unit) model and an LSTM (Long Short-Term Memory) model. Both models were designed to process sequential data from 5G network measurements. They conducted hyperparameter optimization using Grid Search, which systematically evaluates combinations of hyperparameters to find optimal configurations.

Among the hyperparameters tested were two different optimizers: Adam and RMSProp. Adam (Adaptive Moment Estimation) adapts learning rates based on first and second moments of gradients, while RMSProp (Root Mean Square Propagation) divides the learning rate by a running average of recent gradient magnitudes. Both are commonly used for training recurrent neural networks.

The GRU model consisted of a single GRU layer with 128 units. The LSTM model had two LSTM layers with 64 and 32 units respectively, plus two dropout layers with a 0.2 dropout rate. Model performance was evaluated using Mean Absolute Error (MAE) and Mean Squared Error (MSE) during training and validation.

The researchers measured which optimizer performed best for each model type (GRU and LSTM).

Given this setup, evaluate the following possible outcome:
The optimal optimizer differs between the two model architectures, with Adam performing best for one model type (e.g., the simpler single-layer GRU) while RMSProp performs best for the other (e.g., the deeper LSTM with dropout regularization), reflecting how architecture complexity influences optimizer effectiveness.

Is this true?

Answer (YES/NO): YES